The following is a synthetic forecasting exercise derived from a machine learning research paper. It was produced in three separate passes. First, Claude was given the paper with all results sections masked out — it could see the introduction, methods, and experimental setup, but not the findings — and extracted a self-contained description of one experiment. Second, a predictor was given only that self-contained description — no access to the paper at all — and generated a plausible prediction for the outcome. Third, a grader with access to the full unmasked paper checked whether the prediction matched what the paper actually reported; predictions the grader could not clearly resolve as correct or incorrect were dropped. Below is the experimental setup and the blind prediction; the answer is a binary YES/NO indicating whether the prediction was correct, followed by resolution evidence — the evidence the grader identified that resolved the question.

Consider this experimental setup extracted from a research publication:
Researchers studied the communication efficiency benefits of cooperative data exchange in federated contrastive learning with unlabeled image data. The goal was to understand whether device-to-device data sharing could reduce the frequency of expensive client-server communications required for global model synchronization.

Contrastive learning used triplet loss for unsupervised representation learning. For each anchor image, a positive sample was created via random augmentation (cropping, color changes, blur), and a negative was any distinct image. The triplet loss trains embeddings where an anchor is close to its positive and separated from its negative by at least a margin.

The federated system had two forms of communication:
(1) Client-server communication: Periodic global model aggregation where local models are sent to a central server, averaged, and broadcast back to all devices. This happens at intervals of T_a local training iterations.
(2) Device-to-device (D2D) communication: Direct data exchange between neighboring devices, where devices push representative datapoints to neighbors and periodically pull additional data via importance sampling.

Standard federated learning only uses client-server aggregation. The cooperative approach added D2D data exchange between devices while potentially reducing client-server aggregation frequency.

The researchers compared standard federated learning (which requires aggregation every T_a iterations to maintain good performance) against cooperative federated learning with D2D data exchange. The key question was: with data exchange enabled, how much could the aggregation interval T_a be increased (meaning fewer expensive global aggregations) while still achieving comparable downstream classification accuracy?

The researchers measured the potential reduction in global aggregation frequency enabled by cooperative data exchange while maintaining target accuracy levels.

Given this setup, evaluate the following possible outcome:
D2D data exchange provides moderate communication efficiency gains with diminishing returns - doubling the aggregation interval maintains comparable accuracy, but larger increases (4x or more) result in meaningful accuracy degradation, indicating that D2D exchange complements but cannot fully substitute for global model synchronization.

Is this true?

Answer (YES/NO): NO